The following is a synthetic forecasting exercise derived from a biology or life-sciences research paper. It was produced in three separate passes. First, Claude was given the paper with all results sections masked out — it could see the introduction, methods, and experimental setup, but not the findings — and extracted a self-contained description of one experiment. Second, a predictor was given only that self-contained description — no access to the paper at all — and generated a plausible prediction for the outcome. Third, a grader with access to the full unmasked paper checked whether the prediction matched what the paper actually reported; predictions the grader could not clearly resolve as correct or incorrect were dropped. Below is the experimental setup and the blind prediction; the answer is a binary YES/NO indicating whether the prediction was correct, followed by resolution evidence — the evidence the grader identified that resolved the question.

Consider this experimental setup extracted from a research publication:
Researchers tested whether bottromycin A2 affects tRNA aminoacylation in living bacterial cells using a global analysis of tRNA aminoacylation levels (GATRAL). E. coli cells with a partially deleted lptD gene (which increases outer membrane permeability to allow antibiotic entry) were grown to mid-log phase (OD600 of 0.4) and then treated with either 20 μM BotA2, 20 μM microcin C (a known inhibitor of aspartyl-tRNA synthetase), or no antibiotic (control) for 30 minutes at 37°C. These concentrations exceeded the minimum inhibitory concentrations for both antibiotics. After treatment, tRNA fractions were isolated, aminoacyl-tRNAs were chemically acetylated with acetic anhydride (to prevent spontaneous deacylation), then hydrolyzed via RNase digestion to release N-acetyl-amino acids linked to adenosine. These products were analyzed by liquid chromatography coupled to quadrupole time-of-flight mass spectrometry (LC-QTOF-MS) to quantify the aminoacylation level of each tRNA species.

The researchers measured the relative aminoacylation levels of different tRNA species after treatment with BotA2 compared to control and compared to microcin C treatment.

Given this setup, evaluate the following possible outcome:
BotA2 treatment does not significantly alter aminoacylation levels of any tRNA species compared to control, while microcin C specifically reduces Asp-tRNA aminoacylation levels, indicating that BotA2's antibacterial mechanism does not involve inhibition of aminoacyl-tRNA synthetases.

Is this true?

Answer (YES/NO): YES